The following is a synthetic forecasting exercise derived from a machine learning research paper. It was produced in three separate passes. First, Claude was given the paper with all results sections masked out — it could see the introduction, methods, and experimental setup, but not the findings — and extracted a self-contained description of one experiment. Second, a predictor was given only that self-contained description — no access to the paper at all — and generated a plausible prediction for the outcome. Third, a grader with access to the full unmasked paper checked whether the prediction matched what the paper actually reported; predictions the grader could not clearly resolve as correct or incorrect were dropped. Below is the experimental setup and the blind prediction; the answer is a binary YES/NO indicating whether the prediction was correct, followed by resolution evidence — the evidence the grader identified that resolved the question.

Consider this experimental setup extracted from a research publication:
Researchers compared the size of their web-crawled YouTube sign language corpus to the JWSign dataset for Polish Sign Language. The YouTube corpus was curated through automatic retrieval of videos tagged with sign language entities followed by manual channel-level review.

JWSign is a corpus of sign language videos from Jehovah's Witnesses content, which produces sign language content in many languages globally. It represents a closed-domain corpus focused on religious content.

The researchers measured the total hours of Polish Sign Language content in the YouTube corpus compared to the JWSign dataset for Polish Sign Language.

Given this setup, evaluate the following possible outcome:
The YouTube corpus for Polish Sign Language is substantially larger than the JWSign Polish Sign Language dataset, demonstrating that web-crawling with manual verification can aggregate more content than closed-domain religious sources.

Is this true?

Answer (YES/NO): YES